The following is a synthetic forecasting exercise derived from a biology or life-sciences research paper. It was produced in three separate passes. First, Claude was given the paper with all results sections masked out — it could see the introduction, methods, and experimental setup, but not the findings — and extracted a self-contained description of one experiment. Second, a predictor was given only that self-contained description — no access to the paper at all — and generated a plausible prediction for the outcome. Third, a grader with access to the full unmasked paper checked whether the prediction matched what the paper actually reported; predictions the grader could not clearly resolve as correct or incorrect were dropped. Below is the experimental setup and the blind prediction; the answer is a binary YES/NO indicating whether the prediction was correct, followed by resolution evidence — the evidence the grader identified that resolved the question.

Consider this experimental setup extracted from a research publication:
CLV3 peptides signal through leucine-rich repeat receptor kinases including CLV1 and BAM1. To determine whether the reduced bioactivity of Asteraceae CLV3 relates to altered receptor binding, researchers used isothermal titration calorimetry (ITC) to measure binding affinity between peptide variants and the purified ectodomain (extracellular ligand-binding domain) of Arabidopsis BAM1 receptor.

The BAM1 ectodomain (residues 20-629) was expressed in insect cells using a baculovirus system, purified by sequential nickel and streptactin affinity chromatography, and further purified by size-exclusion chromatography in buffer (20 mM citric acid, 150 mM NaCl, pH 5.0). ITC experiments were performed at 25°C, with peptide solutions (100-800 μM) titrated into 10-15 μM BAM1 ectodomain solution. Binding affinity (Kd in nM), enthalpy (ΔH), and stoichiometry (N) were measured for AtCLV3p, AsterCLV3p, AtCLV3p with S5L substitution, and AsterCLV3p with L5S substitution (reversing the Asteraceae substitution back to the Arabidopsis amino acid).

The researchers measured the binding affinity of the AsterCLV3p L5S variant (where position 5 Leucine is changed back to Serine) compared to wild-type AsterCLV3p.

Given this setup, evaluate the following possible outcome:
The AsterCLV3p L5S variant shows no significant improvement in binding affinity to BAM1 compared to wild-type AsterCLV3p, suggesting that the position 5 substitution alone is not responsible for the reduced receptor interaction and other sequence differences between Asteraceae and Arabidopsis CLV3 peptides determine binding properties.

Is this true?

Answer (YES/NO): NO